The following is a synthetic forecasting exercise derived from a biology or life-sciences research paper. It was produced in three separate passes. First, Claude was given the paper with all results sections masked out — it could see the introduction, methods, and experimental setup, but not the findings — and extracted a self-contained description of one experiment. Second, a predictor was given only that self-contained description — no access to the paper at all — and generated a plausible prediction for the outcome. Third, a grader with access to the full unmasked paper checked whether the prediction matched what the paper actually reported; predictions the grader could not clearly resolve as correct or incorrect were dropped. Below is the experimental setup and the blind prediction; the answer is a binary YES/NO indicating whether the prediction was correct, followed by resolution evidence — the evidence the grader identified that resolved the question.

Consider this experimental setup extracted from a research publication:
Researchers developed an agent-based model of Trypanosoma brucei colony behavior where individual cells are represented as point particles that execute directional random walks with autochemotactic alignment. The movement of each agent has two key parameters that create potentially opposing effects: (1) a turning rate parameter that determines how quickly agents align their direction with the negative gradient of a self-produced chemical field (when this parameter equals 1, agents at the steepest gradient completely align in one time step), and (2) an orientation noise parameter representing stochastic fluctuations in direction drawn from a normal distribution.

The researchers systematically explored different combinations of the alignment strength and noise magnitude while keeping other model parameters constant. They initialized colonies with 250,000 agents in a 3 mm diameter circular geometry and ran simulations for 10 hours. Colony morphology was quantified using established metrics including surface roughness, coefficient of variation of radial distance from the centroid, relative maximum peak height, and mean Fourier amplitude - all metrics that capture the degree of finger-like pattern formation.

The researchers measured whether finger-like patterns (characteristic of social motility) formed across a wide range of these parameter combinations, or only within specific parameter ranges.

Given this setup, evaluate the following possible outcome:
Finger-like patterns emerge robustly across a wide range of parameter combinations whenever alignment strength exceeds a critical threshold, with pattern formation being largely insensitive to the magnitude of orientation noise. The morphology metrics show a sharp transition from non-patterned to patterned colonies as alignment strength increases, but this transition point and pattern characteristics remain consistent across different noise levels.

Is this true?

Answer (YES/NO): NO